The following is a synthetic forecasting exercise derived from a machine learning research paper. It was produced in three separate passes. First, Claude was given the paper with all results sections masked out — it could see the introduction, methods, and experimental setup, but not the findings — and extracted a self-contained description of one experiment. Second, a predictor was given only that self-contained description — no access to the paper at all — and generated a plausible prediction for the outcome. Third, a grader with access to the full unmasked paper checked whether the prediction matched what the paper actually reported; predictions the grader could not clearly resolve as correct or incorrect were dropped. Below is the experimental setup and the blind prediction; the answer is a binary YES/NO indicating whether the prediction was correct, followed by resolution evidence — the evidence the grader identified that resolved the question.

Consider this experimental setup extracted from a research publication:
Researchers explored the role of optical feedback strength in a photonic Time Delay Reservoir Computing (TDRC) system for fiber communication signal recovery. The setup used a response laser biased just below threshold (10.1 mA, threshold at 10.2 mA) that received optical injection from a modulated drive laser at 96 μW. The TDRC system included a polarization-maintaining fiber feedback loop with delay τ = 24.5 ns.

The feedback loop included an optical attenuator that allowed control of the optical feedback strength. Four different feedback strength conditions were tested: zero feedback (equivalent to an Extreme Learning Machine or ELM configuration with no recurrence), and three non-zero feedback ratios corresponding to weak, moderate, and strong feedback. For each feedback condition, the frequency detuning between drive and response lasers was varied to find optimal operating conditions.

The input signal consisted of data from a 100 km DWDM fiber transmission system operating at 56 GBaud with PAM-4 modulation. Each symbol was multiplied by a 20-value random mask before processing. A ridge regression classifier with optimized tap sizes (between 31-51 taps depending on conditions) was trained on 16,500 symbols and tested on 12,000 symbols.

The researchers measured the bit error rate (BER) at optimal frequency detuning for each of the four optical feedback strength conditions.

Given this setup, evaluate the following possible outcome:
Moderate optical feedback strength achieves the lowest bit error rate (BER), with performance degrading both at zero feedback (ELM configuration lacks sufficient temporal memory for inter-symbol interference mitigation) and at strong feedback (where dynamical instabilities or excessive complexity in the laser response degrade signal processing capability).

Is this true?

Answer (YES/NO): YES